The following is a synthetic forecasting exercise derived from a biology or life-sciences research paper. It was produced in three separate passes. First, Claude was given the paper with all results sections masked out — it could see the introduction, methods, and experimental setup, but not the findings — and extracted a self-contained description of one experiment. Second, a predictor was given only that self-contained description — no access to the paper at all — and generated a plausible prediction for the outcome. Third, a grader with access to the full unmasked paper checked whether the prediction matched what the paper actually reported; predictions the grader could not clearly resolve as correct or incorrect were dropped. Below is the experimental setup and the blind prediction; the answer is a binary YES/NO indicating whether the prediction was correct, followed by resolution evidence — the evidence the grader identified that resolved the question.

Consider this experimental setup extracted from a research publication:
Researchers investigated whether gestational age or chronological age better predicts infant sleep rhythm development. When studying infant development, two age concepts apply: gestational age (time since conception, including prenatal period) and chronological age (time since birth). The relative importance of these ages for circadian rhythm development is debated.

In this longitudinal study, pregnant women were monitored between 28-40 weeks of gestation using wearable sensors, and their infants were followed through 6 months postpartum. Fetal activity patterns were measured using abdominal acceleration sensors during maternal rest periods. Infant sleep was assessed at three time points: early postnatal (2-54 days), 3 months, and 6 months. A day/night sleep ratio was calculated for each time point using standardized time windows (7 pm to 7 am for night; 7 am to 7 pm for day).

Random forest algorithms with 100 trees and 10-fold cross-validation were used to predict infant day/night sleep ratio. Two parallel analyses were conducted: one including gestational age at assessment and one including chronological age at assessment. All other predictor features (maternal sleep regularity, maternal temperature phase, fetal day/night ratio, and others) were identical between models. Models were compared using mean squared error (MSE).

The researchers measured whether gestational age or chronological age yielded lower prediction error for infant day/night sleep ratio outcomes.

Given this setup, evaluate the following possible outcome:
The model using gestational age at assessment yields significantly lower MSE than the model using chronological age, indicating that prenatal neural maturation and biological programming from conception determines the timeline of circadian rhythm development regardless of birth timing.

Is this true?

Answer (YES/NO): NO